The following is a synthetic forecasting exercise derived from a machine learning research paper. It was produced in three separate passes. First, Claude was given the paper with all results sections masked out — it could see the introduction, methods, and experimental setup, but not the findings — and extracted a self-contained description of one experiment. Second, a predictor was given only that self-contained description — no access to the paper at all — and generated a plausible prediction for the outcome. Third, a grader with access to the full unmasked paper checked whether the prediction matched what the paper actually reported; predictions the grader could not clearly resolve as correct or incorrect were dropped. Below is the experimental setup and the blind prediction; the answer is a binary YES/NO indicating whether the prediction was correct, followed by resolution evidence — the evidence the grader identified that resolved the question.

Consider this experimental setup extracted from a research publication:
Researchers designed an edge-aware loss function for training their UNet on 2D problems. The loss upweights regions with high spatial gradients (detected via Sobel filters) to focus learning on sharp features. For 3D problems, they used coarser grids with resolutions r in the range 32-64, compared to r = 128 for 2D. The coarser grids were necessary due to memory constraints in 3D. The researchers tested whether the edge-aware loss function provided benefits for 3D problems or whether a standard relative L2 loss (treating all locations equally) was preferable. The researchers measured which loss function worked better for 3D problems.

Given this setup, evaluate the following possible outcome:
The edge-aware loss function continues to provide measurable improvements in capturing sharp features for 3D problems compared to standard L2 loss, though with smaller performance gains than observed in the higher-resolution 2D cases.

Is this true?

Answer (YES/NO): NO